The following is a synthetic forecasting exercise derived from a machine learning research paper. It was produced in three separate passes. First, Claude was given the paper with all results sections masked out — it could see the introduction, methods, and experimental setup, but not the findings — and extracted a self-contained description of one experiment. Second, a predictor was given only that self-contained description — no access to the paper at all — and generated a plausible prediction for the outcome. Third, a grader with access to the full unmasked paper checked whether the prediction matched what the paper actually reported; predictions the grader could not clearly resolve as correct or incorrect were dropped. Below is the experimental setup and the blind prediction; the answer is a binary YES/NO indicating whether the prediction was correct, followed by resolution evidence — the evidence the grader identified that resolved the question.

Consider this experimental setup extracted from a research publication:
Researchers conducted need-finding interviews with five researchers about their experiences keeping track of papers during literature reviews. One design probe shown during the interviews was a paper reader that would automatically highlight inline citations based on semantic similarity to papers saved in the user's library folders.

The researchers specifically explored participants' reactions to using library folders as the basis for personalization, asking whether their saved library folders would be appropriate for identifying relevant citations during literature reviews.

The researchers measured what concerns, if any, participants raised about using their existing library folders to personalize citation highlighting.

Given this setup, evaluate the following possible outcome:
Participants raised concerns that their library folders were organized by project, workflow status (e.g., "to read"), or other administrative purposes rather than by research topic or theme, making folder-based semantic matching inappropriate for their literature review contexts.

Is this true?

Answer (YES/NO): NO